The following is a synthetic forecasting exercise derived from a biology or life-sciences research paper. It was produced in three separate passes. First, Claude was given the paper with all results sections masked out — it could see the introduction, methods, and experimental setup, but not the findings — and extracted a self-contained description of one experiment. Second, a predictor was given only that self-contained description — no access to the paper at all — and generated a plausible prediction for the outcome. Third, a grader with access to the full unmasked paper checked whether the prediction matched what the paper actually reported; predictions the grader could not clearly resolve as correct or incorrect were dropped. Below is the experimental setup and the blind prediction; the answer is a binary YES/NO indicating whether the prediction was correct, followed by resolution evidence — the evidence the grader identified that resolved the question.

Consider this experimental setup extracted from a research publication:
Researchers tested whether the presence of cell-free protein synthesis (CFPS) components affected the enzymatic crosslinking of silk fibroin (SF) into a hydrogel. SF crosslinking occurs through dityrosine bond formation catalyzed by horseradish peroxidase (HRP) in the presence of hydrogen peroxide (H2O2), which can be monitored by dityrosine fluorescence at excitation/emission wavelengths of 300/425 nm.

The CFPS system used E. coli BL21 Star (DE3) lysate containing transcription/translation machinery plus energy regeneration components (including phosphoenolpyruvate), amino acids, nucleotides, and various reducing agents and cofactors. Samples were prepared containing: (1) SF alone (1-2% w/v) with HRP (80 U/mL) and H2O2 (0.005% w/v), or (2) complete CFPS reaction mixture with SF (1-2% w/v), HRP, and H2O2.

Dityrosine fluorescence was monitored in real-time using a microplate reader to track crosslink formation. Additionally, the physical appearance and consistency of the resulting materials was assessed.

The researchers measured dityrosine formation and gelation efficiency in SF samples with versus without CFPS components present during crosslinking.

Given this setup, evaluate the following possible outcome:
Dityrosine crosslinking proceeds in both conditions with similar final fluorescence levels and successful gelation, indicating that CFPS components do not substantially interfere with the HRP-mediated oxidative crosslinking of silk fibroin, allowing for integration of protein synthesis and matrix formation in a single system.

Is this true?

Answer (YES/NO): NO